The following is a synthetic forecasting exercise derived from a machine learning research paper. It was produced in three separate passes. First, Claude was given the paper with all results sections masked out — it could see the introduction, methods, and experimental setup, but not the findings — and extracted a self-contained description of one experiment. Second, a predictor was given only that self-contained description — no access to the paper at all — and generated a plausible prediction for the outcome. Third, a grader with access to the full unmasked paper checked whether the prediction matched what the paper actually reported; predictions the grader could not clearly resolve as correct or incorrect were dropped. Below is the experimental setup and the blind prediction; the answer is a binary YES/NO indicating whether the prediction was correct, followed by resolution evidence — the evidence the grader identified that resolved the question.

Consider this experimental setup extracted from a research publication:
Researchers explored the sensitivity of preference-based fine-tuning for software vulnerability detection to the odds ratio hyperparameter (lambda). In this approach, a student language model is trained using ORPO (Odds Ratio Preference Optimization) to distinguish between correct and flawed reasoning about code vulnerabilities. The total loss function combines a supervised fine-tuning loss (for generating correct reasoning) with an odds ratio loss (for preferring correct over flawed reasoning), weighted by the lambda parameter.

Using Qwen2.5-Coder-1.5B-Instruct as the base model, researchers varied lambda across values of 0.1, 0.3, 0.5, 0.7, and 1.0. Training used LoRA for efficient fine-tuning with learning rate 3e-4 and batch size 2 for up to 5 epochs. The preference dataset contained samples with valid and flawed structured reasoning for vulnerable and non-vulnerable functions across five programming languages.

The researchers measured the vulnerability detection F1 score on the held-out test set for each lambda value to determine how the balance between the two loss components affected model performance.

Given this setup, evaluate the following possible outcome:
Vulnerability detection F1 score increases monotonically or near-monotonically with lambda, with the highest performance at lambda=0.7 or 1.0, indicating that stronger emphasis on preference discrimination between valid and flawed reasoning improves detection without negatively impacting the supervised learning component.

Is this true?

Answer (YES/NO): NO